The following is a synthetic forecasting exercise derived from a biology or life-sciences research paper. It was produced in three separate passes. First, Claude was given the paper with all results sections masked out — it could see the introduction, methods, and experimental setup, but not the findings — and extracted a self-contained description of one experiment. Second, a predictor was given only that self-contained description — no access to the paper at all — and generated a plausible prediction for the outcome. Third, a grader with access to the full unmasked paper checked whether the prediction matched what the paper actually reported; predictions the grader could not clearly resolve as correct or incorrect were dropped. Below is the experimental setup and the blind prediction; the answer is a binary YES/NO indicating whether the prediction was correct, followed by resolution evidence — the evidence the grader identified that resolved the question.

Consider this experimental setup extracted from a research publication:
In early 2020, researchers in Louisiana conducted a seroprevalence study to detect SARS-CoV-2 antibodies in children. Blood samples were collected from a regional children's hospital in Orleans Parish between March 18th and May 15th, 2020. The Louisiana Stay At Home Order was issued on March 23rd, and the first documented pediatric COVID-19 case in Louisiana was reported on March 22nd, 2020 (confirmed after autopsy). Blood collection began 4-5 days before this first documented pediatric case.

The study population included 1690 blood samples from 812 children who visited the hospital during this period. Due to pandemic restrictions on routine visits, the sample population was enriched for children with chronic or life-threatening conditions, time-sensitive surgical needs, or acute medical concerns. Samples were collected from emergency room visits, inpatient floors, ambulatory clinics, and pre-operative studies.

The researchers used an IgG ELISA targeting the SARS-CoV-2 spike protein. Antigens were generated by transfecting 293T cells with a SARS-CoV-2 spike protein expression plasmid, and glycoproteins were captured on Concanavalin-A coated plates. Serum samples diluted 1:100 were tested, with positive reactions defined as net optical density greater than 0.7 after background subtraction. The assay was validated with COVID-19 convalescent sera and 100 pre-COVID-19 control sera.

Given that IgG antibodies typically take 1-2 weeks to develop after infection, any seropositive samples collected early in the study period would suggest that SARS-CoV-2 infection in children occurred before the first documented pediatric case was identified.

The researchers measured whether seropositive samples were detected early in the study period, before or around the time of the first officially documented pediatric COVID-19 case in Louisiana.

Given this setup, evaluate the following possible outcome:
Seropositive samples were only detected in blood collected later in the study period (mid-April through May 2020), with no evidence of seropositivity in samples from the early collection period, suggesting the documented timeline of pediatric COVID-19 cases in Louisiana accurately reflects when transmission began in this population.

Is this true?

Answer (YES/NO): NO